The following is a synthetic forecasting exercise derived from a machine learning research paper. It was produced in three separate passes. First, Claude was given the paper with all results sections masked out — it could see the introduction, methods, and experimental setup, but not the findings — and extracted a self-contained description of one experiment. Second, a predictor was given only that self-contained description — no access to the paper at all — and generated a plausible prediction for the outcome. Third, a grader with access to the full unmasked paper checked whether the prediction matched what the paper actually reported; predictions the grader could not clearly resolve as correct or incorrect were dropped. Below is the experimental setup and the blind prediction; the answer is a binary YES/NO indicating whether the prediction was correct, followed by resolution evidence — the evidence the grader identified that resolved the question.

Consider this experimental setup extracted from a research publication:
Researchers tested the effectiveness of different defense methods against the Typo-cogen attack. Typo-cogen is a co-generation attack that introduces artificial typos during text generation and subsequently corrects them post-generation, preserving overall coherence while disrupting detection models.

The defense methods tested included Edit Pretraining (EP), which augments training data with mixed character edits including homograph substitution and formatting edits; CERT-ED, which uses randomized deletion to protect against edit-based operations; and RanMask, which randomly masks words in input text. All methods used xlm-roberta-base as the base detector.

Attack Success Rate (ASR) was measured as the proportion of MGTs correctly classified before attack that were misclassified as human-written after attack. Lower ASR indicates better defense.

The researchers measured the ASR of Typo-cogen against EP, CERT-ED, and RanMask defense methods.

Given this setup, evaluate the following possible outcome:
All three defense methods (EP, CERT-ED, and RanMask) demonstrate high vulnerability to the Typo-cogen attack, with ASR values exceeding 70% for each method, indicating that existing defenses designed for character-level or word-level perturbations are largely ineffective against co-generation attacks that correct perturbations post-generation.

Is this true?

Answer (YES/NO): NO